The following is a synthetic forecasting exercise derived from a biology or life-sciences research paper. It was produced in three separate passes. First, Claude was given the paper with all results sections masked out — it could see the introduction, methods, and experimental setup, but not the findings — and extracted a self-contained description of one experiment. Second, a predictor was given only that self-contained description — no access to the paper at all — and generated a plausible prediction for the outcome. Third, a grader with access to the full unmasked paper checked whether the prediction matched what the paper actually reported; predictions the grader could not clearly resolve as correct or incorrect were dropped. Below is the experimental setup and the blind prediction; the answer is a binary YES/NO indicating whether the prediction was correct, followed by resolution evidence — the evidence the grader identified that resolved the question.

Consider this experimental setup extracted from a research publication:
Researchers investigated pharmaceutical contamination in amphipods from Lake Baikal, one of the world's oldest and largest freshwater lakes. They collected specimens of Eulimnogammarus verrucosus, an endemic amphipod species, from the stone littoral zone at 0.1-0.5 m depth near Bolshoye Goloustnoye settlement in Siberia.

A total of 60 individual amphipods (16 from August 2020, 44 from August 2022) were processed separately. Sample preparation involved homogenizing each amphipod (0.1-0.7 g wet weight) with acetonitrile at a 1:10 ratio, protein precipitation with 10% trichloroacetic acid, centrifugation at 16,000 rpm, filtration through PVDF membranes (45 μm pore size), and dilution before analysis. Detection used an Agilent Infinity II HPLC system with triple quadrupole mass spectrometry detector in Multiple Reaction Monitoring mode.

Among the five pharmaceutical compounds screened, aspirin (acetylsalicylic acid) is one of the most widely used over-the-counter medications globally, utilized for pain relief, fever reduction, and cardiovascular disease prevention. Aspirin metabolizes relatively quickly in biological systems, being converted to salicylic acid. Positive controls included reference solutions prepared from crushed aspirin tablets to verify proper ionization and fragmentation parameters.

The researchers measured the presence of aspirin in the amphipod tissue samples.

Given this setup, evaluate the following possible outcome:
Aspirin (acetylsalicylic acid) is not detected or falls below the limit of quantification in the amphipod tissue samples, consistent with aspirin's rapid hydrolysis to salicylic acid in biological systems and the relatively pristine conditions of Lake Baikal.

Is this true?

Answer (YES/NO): NO